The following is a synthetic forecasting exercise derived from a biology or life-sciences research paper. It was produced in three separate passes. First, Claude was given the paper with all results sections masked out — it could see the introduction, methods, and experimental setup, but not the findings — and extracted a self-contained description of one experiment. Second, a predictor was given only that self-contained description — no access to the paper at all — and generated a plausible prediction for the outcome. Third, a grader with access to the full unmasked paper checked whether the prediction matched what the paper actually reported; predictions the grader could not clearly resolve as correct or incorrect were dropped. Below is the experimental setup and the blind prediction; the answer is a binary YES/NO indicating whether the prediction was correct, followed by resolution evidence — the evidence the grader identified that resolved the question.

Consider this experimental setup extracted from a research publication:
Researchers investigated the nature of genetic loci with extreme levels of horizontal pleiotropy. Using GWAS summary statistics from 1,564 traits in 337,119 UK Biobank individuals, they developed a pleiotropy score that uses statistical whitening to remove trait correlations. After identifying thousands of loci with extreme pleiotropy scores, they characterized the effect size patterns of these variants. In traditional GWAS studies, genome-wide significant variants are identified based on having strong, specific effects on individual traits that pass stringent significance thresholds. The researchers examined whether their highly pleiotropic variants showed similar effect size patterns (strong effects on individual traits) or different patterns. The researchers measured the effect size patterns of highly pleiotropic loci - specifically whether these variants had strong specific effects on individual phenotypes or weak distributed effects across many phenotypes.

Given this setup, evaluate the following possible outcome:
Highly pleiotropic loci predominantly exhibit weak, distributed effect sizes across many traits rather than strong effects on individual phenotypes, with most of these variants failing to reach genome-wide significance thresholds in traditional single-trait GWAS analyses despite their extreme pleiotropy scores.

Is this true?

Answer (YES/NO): YES